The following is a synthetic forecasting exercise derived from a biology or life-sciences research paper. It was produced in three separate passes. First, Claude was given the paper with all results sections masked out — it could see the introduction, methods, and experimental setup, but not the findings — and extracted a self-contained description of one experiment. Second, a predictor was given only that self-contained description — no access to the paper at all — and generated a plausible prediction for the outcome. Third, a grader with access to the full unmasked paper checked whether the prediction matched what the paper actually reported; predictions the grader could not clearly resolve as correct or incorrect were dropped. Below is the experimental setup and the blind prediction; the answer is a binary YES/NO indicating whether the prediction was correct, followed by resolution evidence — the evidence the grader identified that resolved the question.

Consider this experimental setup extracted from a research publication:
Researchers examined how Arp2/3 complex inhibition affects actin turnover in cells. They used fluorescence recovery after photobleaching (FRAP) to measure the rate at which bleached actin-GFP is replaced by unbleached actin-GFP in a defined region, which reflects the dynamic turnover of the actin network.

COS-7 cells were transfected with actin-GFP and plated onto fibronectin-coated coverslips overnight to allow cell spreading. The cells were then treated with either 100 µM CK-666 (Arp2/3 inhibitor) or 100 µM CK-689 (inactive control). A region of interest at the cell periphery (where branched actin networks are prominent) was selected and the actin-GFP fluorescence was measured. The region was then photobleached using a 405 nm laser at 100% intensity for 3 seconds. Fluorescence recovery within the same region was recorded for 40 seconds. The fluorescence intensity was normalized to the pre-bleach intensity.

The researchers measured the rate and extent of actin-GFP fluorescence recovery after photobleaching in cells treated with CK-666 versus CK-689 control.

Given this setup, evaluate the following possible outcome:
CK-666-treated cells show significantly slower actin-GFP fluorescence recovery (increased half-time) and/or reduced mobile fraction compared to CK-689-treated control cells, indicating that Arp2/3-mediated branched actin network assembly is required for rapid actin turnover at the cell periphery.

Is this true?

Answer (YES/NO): NO